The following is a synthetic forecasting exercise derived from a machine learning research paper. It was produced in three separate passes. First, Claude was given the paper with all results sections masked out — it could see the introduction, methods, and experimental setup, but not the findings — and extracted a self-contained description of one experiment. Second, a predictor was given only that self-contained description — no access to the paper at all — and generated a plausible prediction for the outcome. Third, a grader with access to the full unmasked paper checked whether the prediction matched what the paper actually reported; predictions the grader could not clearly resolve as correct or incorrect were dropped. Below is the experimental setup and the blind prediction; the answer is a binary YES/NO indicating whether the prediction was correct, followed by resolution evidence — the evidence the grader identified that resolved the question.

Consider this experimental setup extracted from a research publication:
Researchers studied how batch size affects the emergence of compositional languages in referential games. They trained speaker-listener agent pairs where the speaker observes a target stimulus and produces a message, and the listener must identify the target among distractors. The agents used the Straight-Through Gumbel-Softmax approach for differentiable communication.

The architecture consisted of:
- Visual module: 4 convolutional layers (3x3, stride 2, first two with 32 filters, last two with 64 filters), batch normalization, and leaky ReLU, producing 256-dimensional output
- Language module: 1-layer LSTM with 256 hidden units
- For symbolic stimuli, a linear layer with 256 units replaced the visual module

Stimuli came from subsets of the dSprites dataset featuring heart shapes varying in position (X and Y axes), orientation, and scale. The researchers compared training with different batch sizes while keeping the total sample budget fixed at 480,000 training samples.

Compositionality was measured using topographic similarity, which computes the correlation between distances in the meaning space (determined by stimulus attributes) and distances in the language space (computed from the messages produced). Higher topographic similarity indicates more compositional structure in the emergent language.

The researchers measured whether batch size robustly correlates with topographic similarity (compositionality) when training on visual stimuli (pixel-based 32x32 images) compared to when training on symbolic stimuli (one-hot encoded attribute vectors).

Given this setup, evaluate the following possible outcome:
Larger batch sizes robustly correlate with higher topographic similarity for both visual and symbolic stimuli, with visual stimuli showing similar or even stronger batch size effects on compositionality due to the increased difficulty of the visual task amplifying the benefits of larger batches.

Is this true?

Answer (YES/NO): NO